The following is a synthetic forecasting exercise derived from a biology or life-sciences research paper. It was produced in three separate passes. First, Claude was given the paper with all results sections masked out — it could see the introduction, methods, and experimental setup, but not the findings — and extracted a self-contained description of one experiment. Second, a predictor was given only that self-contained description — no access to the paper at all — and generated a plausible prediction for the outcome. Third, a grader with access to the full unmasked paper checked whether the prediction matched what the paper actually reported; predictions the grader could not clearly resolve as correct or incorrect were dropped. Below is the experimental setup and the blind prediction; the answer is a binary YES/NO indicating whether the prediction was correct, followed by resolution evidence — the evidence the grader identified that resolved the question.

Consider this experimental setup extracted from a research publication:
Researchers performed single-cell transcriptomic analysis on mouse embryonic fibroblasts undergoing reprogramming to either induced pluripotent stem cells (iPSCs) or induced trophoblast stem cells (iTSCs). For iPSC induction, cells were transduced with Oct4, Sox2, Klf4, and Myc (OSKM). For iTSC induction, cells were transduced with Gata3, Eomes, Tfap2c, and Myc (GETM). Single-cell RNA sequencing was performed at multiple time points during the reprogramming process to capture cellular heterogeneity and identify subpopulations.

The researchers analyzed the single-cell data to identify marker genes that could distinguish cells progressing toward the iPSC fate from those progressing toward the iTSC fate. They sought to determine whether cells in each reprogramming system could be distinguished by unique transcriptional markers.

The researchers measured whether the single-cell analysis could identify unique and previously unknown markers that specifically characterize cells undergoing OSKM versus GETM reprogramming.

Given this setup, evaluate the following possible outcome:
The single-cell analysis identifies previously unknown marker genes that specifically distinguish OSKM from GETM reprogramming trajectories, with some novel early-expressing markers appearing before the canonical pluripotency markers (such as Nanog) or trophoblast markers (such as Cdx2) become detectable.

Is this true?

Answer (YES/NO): YES